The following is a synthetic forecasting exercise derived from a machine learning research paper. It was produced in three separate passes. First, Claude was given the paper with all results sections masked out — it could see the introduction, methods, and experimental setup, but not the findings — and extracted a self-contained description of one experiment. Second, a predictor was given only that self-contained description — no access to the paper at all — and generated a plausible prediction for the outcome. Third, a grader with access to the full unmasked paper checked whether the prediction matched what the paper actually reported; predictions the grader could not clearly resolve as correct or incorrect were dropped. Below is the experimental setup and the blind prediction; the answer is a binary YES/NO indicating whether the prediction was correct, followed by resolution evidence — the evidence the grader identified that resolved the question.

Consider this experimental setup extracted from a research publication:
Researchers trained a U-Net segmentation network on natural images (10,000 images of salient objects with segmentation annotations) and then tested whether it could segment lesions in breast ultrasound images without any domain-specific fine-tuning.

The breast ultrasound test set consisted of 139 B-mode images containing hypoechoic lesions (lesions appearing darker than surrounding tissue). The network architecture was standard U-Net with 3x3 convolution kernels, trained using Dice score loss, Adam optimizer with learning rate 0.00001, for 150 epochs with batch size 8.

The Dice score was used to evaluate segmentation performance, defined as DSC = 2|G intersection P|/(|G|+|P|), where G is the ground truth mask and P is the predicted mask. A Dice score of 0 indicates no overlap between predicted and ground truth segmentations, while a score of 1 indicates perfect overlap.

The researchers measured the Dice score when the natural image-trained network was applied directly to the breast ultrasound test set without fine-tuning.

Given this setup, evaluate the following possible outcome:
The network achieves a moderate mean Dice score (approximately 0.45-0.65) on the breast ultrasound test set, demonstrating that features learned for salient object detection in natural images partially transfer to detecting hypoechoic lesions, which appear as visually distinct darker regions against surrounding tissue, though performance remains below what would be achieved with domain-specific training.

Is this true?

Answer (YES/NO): NO